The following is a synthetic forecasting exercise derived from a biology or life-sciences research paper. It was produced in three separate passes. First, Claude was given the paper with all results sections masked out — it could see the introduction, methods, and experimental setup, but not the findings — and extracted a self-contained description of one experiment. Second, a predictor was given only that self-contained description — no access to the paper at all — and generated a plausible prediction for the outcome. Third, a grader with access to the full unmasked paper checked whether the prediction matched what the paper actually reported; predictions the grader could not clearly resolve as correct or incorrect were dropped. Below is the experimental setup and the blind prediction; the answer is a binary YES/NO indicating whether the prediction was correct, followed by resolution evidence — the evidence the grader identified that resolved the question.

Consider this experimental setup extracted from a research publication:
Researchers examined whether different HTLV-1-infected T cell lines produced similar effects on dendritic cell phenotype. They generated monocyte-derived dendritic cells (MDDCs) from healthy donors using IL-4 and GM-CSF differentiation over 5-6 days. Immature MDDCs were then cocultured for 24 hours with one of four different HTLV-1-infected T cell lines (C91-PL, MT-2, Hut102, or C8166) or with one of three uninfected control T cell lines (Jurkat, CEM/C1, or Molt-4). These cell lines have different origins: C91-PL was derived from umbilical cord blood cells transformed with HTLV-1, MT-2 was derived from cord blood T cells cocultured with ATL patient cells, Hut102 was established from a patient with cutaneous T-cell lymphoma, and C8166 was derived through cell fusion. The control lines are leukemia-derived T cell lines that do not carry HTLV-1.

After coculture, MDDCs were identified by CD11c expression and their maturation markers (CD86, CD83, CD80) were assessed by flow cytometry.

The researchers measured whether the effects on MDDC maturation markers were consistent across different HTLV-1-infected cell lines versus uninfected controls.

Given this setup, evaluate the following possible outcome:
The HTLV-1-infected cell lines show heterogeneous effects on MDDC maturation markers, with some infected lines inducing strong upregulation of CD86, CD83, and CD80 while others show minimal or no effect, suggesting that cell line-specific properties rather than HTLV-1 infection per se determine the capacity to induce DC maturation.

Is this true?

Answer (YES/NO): NO